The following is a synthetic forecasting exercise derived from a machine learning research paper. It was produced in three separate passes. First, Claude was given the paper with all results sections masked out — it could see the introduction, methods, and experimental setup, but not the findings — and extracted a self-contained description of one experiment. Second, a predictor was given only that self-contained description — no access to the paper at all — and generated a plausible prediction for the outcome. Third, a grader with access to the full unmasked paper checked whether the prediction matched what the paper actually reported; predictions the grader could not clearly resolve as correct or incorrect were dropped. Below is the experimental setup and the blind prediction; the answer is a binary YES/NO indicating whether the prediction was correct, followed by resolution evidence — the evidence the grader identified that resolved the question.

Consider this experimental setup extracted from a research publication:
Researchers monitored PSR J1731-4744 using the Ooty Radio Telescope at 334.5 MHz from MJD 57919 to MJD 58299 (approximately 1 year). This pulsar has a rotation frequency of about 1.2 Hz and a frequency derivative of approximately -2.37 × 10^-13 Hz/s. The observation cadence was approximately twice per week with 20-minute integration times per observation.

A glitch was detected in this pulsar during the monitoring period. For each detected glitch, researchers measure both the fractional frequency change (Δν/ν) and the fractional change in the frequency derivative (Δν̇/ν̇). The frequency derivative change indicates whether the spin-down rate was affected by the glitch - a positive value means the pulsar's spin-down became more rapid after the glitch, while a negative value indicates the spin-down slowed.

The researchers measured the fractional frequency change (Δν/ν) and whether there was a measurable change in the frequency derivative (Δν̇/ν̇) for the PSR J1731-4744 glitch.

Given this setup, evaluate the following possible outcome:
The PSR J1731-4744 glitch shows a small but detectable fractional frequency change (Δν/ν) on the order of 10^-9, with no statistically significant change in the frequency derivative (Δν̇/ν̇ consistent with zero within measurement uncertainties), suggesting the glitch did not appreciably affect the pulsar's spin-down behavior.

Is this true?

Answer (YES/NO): NO